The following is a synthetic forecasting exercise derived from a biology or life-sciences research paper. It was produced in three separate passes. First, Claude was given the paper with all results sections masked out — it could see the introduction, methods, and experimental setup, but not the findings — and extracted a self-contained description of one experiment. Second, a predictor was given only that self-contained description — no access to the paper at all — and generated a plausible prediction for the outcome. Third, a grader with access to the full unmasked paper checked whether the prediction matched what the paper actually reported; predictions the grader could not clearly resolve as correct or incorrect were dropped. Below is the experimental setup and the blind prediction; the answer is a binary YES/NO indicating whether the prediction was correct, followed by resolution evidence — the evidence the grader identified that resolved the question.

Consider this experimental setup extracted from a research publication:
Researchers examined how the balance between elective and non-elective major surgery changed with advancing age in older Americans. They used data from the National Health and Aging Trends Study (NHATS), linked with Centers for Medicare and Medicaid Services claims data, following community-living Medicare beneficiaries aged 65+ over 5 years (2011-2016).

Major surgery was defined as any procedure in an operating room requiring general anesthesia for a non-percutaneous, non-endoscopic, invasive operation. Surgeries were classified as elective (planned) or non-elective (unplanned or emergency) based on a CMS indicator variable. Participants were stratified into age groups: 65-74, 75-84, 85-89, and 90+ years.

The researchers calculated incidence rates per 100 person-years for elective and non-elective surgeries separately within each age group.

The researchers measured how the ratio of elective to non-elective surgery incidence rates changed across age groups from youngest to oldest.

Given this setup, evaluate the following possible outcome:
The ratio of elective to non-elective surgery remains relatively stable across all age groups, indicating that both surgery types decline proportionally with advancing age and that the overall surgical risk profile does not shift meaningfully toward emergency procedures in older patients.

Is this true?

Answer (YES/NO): NO